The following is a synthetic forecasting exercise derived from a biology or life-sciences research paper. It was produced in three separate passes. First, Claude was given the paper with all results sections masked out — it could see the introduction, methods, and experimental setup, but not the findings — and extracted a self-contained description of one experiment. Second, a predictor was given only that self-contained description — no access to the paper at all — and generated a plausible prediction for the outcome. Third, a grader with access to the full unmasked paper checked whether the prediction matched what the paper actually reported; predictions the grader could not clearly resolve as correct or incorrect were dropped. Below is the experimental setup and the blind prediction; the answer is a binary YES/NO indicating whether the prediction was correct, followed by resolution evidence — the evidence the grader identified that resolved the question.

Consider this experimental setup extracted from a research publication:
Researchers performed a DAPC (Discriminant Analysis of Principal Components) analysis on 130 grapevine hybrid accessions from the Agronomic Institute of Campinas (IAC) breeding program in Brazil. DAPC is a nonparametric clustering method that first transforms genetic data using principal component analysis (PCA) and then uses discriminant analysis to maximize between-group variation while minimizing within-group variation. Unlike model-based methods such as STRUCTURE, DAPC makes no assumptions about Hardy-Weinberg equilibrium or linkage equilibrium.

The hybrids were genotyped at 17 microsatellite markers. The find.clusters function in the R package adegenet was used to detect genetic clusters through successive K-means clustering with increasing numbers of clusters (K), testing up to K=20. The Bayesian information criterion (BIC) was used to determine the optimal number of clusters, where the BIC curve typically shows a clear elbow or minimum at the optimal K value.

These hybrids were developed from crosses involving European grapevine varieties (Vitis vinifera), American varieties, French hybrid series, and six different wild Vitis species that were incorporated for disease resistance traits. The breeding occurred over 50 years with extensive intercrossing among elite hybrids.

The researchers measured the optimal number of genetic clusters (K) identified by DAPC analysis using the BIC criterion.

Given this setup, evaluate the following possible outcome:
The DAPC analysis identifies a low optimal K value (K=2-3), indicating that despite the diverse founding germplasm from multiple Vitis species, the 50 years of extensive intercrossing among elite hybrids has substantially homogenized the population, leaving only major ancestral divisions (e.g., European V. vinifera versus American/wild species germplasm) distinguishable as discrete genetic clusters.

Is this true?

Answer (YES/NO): YES